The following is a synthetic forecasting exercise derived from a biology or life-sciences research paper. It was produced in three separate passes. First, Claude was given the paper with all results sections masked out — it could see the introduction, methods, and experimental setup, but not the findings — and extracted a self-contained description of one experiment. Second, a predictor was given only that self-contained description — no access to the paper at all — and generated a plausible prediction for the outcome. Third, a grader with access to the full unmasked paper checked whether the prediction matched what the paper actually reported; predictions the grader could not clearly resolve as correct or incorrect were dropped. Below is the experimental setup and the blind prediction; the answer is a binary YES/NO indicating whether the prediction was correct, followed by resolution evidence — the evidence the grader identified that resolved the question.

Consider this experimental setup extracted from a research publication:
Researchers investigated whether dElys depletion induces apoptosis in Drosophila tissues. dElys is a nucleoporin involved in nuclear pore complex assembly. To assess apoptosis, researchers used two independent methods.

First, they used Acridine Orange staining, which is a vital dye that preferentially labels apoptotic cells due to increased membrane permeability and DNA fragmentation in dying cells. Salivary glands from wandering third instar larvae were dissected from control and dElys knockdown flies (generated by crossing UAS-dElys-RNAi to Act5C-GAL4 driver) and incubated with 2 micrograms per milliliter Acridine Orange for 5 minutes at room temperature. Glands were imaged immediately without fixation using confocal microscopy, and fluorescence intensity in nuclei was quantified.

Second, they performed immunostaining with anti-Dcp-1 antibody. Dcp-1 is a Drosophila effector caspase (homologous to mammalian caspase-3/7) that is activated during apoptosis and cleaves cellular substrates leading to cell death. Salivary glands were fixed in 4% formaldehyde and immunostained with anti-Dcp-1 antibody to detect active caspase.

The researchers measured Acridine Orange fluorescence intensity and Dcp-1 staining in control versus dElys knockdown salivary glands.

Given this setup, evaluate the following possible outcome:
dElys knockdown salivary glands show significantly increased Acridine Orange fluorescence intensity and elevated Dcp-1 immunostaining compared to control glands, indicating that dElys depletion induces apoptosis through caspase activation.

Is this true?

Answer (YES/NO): YES